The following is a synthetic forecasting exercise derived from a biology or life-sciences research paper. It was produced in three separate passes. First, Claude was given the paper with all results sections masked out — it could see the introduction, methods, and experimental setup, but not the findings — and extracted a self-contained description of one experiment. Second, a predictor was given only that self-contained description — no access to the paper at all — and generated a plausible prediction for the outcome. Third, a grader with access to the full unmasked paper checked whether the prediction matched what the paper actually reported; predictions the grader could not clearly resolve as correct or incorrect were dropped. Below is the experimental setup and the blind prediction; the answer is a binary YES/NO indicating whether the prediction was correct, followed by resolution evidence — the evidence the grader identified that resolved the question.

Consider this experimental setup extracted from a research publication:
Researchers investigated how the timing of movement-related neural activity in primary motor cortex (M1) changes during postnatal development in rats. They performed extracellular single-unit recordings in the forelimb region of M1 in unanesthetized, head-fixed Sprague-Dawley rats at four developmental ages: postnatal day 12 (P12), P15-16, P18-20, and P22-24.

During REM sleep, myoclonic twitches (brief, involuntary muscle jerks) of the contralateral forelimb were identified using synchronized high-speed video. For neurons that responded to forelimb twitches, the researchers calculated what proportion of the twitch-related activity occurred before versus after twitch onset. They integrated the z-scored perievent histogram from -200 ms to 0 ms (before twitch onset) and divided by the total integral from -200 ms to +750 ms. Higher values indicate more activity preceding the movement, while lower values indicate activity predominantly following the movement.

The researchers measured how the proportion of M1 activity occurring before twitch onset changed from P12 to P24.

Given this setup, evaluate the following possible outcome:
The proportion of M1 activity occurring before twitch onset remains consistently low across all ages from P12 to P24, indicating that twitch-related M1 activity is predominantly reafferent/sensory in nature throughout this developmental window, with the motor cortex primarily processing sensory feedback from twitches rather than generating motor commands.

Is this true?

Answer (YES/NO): NO